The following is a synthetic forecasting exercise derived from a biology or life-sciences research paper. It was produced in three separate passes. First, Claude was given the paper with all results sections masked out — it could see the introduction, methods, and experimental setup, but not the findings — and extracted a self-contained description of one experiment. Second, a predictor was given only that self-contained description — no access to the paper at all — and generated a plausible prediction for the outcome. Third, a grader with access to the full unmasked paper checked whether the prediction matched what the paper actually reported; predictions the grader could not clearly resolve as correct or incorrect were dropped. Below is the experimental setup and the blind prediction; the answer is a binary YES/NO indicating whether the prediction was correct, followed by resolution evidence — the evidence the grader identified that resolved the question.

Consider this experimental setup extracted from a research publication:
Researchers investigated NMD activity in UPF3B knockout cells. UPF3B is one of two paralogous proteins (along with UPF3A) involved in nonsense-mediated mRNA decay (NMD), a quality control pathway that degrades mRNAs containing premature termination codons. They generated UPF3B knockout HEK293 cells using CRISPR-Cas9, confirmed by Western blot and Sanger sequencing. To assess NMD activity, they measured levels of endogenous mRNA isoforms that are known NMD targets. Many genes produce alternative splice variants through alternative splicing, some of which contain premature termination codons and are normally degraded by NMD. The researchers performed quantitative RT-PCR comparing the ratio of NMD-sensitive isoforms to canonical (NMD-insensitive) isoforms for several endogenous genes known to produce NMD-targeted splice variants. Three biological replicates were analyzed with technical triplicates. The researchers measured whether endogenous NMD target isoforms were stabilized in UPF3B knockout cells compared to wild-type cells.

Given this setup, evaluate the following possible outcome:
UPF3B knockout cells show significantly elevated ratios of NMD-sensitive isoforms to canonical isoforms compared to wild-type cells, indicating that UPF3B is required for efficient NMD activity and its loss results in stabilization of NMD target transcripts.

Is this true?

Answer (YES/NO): NO